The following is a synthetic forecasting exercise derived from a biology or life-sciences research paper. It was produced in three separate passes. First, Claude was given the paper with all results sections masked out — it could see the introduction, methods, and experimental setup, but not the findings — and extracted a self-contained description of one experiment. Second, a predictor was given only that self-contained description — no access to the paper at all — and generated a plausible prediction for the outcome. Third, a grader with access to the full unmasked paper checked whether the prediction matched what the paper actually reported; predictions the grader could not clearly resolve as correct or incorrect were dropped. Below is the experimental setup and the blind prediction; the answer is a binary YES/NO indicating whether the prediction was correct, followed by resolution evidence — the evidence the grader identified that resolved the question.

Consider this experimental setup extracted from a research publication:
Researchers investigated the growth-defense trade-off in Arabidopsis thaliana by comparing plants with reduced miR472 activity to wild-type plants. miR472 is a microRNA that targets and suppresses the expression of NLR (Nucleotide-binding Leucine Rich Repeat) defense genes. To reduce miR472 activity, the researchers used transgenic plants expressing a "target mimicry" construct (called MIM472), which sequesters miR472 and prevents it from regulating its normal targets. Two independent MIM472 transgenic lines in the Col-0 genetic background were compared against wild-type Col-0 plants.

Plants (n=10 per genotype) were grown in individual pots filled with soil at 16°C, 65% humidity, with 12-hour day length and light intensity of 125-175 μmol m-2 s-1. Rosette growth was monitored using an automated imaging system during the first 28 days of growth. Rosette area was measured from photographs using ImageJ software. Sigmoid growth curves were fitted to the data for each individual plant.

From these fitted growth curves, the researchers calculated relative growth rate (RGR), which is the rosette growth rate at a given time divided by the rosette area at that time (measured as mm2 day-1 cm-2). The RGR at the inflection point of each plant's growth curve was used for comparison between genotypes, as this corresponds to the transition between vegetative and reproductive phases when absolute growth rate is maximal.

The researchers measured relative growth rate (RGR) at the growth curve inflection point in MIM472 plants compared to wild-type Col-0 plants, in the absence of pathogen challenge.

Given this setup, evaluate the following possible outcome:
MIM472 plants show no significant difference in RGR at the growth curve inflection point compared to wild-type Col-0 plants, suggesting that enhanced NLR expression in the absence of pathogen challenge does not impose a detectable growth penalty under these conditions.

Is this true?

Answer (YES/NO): NO